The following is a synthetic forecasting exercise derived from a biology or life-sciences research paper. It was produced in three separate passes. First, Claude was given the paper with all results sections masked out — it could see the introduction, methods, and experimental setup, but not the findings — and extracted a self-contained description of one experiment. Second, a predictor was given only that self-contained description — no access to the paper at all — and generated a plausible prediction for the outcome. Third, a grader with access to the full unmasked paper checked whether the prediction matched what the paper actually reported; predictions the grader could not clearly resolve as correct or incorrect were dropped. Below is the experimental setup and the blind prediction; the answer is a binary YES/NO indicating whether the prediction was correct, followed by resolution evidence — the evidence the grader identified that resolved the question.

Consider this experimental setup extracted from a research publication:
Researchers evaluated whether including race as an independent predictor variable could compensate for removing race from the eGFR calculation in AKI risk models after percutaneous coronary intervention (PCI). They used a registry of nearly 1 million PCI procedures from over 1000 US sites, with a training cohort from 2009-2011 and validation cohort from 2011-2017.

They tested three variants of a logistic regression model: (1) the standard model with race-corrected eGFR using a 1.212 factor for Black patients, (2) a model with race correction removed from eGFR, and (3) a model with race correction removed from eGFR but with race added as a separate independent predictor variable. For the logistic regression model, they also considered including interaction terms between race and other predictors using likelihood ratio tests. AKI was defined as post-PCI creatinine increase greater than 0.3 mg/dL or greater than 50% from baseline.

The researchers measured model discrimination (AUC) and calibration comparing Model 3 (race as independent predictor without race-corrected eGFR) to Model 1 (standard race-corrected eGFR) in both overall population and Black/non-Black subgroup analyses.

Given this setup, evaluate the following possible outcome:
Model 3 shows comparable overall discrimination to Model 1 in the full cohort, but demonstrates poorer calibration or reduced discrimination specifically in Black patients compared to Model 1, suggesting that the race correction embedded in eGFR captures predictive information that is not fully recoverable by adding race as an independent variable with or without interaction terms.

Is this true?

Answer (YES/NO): NO